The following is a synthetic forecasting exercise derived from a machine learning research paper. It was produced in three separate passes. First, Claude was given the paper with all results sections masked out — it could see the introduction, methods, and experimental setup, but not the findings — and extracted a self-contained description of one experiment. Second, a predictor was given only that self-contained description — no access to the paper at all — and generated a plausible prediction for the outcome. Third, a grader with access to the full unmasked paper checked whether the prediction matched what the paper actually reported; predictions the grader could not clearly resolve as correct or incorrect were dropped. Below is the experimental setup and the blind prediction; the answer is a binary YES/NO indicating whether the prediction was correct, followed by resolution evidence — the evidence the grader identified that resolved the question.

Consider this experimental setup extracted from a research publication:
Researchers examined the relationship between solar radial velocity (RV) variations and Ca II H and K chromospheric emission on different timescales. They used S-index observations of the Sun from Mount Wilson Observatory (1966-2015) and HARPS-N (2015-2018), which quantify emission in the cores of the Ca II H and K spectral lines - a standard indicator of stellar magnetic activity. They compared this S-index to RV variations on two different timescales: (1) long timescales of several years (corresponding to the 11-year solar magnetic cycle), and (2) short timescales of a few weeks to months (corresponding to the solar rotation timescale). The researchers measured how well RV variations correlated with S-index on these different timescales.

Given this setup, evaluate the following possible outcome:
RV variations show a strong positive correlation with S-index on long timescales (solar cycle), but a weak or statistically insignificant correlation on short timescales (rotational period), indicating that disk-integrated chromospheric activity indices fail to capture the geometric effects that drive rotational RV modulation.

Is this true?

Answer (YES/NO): YES